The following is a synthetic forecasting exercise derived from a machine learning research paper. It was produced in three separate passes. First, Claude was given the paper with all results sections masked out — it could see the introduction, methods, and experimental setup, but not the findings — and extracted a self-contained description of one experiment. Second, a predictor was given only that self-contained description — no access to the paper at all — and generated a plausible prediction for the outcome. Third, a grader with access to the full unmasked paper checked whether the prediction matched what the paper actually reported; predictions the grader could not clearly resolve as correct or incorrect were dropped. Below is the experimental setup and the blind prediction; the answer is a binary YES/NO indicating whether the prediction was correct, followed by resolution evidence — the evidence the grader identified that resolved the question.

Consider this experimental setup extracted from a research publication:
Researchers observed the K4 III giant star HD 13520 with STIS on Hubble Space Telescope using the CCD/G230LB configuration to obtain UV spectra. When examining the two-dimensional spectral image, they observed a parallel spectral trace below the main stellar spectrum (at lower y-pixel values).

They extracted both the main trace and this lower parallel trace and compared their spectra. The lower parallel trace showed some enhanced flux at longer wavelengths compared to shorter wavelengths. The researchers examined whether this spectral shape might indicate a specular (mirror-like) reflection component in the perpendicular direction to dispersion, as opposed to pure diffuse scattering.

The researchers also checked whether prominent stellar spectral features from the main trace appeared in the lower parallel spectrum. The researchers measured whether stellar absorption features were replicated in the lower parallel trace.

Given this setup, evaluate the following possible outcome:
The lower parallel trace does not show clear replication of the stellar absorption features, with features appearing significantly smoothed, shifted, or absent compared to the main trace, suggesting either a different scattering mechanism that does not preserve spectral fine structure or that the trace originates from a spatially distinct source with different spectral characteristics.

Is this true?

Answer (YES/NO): YES